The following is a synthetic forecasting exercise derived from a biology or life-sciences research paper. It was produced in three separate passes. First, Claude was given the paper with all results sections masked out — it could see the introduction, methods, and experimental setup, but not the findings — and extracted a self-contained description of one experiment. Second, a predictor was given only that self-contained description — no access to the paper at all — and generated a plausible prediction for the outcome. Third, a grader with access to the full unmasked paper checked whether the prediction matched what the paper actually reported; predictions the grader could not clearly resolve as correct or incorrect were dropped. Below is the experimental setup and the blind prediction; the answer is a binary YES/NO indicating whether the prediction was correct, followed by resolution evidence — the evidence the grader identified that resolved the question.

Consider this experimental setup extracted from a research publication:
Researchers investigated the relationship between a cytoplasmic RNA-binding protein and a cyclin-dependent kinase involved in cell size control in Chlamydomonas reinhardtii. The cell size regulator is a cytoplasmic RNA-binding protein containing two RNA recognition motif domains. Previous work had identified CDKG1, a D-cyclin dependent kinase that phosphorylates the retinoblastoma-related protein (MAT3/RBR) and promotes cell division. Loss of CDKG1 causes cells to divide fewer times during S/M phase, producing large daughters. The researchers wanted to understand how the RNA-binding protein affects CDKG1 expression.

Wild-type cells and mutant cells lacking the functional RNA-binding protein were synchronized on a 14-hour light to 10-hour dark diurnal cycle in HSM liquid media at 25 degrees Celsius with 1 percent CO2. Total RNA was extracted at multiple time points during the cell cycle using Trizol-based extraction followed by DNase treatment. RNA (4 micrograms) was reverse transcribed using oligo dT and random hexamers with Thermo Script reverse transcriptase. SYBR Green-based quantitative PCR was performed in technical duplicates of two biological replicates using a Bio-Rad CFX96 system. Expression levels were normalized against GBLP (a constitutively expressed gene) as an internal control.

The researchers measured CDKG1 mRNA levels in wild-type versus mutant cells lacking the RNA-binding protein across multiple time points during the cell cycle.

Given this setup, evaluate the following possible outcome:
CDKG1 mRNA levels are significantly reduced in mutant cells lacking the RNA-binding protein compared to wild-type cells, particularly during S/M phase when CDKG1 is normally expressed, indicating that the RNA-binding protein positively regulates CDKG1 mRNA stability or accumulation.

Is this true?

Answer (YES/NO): NO